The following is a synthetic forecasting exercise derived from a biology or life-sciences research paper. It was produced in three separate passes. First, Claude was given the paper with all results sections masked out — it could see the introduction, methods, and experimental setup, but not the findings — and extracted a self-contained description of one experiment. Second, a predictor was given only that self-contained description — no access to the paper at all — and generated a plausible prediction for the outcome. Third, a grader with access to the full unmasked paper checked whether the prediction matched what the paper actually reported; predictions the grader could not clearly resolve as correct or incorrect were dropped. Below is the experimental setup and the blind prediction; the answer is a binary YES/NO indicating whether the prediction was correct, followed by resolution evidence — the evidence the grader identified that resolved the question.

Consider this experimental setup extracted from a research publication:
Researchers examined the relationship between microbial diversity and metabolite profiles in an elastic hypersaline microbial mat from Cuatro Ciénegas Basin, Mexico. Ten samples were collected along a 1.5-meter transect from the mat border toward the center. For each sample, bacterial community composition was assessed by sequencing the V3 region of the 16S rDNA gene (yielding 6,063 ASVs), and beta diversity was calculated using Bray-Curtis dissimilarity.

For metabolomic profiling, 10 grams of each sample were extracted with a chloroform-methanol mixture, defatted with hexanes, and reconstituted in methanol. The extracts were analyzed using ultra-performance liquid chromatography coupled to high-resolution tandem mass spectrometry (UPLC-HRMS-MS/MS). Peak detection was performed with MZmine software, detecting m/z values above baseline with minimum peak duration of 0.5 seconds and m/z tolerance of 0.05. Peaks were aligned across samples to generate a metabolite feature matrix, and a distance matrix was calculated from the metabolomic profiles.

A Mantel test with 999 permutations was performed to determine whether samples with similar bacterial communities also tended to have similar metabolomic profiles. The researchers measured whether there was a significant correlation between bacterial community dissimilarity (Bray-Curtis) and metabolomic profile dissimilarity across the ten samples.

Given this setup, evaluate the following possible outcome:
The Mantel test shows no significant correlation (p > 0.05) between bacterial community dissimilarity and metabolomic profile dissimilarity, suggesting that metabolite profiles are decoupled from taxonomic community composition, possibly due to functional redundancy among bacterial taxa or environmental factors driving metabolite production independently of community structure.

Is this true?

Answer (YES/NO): YES